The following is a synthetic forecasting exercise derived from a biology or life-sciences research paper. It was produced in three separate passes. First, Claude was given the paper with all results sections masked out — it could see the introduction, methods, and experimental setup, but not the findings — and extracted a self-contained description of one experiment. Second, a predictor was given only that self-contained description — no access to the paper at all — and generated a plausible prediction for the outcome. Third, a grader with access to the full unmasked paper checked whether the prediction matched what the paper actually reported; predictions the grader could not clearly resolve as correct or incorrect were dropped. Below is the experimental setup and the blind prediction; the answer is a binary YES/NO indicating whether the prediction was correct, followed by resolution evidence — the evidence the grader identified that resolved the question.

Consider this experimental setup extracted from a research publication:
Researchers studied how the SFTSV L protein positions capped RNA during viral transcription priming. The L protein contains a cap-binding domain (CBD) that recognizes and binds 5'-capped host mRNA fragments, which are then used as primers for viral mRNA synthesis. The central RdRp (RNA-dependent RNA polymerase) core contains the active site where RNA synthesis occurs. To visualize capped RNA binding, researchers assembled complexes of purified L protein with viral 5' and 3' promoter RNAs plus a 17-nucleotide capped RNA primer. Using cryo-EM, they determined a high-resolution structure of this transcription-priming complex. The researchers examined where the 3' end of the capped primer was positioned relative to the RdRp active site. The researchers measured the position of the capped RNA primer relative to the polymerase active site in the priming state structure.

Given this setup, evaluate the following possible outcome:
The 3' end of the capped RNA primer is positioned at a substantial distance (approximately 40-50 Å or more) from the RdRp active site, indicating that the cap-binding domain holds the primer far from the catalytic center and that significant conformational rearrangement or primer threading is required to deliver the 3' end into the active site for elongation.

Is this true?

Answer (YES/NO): NO